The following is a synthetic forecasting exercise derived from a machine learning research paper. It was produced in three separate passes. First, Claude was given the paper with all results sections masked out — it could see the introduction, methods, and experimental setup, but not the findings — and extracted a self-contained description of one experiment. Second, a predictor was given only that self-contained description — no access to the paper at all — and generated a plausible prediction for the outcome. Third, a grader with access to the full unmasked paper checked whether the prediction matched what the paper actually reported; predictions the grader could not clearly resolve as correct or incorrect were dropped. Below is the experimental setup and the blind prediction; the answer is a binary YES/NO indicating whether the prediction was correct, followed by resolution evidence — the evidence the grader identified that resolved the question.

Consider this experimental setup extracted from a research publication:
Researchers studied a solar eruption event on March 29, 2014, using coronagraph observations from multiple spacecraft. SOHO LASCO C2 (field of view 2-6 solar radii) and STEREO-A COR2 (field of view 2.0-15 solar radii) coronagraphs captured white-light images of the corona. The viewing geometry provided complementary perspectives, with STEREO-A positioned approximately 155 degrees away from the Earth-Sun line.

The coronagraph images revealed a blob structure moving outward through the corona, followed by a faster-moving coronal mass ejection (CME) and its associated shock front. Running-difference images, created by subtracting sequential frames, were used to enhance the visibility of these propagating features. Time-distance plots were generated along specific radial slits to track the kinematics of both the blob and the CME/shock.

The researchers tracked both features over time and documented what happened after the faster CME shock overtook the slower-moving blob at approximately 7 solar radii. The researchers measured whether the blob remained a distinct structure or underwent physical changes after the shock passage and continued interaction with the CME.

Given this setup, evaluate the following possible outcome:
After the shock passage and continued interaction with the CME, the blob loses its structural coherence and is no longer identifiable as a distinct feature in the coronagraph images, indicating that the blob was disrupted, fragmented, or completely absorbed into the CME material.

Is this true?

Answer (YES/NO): NO